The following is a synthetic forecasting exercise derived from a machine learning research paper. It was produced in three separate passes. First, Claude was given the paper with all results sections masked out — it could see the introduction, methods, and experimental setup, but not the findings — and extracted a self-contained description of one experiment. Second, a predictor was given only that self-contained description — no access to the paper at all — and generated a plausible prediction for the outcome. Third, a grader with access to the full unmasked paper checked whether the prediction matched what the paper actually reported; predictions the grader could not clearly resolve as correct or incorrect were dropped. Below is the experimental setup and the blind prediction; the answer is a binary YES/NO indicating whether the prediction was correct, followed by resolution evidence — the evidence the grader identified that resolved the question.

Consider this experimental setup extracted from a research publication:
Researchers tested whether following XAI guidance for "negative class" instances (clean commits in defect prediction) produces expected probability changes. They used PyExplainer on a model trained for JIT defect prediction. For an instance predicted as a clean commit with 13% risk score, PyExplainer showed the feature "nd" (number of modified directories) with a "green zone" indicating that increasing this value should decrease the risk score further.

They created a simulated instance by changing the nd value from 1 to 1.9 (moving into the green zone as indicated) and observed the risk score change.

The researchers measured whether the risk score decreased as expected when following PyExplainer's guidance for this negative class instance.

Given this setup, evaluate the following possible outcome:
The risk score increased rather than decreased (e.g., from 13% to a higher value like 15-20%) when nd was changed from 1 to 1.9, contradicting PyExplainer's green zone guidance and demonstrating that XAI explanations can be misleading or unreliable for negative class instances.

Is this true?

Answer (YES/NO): NO